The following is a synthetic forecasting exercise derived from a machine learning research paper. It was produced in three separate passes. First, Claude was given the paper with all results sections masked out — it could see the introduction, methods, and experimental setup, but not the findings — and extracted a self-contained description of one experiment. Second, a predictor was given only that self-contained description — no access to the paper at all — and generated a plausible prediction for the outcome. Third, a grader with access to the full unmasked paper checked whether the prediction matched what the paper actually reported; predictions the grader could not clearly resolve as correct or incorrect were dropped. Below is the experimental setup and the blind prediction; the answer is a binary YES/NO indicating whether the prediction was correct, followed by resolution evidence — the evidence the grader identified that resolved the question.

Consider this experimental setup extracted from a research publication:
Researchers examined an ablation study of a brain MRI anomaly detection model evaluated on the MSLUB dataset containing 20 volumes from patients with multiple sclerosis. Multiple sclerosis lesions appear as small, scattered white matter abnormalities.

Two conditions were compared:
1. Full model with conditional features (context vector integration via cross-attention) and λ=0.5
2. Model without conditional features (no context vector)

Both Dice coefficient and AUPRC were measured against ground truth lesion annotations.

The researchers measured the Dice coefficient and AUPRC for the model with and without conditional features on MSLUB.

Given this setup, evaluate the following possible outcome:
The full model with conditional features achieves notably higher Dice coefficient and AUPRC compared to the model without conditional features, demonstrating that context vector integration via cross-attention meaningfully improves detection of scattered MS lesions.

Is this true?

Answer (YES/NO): NO